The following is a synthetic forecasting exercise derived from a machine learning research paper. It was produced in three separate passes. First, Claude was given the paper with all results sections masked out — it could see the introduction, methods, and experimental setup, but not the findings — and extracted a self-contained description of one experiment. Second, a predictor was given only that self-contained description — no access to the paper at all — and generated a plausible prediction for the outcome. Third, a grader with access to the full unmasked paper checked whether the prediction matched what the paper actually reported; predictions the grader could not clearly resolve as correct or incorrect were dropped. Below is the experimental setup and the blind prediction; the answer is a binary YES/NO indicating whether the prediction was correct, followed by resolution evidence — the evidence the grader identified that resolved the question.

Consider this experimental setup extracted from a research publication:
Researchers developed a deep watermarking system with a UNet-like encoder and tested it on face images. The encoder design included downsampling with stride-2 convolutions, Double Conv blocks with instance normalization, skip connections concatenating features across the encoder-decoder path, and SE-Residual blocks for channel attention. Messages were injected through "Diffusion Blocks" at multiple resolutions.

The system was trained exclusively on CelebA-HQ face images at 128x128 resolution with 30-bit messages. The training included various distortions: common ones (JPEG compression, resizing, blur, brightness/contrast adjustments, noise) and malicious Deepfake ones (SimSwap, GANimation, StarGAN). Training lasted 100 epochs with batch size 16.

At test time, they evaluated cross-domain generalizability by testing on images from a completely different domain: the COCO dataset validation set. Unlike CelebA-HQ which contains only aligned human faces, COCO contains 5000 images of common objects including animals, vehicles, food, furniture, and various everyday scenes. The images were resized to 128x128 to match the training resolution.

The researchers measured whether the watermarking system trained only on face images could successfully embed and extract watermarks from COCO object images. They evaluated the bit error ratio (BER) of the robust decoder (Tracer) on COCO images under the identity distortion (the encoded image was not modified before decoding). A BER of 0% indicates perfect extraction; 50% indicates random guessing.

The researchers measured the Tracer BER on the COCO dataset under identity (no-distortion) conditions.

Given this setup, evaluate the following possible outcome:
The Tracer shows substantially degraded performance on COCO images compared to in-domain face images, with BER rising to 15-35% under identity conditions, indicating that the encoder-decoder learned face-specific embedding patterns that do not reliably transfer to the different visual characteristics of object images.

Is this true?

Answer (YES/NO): NO